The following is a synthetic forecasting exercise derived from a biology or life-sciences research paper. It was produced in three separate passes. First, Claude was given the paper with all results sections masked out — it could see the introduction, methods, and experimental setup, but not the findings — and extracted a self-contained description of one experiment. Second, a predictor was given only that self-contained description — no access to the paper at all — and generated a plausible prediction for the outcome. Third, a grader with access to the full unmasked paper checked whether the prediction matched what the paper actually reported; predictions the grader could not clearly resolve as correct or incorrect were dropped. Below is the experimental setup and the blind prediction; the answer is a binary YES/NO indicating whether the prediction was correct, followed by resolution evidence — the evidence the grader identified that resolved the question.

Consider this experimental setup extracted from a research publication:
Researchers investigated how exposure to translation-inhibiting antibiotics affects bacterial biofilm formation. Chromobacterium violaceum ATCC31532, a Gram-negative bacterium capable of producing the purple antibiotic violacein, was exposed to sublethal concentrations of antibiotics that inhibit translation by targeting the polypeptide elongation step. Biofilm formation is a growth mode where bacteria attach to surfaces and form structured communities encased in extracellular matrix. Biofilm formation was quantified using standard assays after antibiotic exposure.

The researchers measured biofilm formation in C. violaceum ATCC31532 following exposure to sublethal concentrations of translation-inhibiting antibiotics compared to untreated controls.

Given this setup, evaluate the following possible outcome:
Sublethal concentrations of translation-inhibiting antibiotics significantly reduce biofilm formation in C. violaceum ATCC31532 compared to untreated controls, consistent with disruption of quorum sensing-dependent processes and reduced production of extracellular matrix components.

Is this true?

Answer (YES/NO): NO